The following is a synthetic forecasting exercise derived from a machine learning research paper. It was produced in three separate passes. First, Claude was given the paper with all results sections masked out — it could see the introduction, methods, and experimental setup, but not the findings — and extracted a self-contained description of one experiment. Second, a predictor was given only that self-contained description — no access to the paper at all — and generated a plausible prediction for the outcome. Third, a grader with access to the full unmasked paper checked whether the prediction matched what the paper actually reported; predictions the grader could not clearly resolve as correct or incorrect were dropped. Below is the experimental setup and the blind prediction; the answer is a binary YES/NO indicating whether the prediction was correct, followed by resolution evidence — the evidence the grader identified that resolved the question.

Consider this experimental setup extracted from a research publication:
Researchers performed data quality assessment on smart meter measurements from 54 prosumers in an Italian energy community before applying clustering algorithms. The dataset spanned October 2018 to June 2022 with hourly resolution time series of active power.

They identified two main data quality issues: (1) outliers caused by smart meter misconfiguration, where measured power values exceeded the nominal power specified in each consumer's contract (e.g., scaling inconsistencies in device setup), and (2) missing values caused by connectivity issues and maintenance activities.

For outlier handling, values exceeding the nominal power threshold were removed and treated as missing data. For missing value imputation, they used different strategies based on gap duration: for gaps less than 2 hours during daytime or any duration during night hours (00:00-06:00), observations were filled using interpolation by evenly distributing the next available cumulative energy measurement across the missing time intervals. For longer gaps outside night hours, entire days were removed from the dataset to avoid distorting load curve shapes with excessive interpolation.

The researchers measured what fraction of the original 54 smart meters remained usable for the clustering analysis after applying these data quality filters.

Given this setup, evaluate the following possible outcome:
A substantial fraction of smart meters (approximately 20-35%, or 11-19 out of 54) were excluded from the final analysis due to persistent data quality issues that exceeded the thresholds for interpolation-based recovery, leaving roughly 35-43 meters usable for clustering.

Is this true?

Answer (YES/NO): NO